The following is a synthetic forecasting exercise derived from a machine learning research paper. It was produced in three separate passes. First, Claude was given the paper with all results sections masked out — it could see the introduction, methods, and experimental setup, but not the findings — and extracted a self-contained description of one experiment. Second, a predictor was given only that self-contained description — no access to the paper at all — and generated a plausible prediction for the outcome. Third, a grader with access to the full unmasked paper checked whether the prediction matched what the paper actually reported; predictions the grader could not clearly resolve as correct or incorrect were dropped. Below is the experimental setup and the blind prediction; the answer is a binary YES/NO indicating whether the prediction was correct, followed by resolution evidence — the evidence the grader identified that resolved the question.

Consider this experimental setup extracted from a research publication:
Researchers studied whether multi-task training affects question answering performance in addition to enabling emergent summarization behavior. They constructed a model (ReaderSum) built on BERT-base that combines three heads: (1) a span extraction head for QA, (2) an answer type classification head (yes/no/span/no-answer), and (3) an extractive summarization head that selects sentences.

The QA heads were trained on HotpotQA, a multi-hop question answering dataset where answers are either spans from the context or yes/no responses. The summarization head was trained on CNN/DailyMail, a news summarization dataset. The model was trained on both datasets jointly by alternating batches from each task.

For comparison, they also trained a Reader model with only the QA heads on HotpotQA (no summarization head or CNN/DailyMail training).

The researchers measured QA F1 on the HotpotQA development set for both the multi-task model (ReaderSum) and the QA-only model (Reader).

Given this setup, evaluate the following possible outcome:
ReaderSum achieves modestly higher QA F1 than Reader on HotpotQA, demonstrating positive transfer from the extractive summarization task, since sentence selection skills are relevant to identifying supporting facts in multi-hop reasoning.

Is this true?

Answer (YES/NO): NO